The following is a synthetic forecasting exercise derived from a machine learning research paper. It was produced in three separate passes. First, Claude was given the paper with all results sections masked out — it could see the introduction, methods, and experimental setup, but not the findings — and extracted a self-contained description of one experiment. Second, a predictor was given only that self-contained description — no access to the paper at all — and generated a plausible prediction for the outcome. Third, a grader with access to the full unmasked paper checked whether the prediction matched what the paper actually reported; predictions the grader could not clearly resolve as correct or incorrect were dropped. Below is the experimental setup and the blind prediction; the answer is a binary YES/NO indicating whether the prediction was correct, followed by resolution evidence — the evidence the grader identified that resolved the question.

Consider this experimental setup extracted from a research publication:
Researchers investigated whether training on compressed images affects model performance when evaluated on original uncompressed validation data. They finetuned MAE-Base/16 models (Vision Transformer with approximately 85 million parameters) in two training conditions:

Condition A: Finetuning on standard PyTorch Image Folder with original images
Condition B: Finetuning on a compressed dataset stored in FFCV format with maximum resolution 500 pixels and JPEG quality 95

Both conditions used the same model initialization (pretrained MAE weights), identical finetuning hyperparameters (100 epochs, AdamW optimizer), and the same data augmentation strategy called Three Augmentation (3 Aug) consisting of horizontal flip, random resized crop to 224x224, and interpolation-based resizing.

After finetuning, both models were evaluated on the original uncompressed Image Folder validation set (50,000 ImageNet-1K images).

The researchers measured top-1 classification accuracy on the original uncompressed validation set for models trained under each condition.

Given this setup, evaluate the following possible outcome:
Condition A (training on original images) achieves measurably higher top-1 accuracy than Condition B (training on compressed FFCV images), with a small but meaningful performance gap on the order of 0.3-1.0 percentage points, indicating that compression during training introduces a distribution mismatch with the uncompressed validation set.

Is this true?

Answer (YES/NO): YES